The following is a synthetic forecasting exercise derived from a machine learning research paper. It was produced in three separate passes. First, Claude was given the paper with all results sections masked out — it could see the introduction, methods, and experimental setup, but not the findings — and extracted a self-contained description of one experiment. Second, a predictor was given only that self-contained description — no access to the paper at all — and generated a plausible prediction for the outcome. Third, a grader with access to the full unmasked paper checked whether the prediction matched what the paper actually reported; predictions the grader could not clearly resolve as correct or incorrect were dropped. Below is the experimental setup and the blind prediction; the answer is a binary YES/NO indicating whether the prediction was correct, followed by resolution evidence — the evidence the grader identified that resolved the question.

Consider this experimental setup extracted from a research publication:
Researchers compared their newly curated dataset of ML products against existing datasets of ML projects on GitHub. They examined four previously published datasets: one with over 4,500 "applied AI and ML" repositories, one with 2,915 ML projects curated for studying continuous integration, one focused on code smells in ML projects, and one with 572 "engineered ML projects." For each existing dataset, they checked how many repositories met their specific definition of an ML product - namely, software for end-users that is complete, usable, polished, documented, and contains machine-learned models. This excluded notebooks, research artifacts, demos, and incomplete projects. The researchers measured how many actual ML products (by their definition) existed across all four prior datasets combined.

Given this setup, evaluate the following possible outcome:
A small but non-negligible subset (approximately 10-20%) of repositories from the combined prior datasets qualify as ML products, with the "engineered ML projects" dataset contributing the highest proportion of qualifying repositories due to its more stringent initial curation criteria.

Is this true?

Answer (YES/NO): NO